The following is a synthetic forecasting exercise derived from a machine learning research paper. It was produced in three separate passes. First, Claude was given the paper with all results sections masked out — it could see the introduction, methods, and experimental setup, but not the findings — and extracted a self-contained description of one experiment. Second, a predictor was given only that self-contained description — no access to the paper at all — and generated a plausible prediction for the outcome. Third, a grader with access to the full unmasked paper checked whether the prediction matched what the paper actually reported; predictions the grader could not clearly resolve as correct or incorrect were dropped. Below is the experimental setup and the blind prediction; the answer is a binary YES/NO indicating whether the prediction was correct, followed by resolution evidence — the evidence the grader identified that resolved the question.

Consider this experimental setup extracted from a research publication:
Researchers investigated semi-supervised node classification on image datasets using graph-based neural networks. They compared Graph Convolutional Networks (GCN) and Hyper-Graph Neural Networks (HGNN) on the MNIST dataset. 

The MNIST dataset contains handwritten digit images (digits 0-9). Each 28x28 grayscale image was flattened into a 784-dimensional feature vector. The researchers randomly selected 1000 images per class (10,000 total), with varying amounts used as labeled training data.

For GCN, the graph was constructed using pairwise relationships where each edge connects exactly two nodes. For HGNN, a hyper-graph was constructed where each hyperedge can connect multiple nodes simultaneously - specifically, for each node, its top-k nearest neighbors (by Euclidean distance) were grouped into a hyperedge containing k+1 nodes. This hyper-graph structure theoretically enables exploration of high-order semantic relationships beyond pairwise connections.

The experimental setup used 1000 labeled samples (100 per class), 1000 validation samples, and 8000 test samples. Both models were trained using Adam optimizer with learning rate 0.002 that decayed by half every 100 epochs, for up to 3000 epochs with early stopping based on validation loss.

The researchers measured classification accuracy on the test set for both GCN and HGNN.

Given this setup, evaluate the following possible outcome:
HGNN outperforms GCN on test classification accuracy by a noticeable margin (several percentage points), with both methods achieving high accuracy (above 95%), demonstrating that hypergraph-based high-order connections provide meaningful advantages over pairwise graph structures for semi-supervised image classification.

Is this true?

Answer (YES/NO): NO